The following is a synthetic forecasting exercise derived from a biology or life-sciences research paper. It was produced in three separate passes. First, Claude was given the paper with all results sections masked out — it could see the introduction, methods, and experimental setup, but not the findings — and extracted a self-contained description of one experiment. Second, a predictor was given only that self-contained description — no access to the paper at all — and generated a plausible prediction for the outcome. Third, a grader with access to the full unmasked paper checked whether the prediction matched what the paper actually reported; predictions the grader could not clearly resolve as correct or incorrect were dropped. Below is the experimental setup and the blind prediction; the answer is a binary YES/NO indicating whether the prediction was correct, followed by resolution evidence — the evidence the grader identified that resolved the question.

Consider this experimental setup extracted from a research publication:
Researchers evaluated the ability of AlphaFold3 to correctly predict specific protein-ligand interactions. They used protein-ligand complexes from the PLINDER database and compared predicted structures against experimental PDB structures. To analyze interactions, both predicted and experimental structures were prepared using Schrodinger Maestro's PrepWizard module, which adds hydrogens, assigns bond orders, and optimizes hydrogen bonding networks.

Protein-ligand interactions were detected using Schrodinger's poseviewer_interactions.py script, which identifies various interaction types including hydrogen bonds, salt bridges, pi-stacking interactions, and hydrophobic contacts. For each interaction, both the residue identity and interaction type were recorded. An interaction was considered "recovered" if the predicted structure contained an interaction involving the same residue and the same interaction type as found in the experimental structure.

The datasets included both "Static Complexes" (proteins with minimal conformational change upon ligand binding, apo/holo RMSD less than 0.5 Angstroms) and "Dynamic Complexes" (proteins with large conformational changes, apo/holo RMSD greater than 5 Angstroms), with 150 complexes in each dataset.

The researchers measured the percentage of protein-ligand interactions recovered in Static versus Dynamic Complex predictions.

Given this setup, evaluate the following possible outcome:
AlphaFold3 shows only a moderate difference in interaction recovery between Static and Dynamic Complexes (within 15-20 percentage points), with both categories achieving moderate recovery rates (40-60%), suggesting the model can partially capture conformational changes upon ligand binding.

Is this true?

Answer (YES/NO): NO